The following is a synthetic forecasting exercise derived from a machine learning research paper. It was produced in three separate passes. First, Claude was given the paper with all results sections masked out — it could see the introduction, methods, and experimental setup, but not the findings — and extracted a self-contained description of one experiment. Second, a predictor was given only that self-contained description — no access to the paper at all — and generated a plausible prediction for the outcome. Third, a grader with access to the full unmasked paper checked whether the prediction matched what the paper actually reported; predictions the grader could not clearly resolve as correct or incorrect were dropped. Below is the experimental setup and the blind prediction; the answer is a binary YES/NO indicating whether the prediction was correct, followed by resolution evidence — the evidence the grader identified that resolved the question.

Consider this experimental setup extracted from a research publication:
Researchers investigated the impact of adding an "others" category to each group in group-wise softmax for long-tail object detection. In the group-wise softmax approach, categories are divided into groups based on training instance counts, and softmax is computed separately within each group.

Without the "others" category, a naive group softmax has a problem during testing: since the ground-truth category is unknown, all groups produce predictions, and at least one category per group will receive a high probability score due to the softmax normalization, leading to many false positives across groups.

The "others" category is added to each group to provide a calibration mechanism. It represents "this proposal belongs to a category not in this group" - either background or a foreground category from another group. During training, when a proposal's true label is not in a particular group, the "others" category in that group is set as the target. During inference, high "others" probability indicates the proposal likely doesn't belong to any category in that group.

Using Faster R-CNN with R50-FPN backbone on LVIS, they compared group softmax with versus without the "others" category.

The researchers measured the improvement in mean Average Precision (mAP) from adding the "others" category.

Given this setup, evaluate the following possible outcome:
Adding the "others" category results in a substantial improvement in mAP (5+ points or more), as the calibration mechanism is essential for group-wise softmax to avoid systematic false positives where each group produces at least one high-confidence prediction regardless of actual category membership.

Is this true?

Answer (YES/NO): YES